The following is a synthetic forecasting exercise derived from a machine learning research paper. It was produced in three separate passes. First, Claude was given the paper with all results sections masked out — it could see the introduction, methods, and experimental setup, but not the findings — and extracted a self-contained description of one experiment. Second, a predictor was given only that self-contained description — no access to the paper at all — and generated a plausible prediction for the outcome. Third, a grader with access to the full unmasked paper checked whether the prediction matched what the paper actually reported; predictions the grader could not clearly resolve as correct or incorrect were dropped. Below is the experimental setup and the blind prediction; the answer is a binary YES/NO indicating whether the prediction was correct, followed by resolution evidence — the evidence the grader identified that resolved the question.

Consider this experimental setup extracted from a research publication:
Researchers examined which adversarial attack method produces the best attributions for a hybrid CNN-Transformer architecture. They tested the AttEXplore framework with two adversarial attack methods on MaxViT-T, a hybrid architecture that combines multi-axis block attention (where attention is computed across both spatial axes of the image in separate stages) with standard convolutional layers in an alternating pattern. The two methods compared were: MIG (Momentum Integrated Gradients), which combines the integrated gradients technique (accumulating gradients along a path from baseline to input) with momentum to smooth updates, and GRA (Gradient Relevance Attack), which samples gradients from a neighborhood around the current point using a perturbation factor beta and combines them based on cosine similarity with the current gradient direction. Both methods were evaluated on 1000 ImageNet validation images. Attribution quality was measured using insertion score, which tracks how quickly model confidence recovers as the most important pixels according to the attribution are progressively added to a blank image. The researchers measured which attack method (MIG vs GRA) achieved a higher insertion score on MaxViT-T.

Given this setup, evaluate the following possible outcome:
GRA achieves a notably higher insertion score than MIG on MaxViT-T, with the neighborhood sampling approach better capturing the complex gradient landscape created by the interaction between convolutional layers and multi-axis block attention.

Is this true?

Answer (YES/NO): YES